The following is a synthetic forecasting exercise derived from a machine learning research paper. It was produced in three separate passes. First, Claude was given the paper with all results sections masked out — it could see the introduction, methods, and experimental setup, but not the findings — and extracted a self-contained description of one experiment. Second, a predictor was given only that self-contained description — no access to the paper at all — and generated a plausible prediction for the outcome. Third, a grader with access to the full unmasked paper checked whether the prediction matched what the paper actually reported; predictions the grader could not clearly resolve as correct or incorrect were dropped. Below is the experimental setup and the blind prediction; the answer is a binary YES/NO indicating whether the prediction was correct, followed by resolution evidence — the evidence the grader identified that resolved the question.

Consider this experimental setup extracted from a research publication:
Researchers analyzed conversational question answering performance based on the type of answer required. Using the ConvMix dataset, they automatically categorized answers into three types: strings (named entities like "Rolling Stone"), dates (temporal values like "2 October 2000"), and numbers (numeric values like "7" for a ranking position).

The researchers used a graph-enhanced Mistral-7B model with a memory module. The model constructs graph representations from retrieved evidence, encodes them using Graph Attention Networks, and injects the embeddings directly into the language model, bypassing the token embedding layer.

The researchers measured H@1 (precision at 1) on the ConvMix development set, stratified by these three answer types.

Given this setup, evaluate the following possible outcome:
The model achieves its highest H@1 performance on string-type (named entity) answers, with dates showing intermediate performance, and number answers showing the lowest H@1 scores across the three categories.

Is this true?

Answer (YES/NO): NO